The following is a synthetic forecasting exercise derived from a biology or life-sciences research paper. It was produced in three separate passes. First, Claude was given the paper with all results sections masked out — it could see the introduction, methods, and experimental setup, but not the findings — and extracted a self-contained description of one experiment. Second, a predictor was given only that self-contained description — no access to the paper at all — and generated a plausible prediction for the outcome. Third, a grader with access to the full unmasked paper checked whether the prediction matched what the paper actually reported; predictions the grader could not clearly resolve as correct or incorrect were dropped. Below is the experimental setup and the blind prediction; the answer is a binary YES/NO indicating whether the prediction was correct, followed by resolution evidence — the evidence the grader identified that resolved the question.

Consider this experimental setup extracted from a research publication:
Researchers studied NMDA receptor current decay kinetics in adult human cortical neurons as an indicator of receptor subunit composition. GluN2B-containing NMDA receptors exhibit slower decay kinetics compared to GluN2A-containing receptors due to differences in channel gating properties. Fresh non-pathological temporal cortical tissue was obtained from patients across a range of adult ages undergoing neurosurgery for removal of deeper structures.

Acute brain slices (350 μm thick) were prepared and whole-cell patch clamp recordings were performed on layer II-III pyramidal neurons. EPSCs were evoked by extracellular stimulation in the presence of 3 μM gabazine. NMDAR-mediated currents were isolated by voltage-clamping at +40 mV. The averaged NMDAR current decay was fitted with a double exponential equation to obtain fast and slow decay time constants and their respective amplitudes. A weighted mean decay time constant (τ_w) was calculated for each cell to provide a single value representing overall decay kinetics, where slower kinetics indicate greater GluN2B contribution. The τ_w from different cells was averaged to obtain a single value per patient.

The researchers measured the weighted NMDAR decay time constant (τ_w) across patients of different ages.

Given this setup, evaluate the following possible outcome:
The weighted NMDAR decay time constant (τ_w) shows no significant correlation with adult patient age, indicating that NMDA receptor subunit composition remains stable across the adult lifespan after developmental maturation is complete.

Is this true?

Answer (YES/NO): NO